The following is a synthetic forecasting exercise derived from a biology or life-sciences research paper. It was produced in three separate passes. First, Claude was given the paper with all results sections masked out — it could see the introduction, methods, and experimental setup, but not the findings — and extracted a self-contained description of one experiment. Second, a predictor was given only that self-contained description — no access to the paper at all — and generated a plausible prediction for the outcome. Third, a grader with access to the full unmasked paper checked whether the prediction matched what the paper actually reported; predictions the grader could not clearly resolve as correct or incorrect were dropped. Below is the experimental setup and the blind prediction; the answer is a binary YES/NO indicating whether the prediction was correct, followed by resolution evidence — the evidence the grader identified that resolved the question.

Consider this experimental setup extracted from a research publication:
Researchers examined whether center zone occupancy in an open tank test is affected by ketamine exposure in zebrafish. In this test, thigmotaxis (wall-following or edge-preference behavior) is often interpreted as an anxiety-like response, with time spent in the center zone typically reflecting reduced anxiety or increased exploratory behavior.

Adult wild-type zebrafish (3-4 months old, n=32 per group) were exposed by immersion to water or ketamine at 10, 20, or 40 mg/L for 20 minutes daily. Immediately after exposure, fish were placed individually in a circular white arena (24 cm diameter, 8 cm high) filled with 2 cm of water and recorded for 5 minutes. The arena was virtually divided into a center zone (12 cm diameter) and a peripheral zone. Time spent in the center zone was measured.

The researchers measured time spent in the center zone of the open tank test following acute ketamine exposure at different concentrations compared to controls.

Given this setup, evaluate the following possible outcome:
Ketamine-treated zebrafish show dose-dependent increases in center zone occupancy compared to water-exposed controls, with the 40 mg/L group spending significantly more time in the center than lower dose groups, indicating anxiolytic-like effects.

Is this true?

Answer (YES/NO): NO